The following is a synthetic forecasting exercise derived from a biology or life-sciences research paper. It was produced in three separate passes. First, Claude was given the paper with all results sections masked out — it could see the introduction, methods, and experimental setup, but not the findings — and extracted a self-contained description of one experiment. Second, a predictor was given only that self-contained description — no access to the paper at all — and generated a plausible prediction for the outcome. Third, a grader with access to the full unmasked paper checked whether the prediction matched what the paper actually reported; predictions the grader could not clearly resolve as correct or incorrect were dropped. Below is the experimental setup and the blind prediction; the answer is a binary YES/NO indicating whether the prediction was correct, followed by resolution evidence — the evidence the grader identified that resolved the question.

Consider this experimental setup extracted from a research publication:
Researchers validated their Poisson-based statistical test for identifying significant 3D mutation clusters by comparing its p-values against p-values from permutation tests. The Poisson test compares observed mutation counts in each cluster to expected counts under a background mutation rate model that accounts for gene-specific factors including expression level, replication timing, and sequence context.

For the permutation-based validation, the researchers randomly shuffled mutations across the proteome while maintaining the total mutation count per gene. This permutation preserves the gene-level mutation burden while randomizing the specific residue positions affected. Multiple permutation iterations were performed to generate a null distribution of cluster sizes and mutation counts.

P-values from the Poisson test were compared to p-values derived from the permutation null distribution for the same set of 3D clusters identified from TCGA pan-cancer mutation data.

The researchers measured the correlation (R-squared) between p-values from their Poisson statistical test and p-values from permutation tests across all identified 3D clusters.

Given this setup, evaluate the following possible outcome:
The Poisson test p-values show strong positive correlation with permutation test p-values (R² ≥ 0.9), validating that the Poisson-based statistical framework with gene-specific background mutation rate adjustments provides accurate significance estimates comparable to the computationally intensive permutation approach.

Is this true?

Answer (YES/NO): NO